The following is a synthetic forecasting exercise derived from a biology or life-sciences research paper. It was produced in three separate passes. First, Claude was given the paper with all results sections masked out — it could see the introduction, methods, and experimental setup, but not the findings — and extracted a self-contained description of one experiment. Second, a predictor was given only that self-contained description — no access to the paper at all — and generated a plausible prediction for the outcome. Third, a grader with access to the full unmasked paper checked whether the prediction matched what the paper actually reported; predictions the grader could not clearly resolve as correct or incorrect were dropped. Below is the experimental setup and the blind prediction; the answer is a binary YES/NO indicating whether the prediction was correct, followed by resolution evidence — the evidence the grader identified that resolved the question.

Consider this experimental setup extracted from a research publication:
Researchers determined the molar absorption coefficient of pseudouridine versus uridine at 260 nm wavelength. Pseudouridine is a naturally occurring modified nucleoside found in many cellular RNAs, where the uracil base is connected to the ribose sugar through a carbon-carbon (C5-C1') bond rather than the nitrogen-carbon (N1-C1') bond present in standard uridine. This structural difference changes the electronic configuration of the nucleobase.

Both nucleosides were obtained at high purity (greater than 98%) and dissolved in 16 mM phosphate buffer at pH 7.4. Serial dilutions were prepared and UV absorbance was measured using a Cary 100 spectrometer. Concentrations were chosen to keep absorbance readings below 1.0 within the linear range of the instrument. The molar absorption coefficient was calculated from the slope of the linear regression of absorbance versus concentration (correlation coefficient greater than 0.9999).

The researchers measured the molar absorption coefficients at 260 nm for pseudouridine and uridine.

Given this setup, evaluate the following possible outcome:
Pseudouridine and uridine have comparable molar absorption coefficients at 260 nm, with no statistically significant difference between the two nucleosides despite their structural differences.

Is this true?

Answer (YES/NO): NO